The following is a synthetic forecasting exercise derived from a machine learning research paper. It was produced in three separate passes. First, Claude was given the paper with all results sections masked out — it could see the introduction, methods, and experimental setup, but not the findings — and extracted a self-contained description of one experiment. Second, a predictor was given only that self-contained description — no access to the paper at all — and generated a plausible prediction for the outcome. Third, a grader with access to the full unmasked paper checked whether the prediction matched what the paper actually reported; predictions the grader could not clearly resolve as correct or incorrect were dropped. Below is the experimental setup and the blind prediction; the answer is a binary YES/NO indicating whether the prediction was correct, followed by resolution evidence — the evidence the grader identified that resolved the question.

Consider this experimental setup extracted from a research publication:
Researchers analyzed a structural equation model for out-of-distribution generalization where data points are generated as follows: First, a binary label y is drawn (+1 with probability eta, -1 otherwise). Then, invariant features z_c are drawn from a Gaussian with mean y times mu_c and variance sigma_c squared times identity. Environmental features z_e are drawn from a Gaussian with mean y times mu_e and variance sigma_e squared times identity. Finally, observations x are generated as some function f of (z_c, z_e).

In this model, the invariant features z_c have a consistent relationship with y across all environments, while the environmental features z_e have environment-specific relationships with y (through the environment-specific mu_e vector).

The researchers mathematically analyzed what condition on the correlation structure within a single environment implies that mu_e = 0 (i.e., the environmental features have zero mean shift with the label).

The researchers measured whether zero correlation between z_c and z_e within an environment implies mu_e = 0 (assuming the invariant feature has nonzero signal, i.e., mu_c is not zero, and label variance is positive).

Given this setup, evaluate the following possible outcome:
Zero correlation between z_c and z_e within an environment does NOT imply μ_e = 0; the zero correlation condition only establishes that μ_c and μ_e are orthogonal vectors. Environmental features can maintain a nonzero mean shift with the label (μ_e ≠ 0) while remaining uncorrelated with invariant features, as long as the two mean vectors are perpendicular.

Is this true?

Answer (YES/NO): NO